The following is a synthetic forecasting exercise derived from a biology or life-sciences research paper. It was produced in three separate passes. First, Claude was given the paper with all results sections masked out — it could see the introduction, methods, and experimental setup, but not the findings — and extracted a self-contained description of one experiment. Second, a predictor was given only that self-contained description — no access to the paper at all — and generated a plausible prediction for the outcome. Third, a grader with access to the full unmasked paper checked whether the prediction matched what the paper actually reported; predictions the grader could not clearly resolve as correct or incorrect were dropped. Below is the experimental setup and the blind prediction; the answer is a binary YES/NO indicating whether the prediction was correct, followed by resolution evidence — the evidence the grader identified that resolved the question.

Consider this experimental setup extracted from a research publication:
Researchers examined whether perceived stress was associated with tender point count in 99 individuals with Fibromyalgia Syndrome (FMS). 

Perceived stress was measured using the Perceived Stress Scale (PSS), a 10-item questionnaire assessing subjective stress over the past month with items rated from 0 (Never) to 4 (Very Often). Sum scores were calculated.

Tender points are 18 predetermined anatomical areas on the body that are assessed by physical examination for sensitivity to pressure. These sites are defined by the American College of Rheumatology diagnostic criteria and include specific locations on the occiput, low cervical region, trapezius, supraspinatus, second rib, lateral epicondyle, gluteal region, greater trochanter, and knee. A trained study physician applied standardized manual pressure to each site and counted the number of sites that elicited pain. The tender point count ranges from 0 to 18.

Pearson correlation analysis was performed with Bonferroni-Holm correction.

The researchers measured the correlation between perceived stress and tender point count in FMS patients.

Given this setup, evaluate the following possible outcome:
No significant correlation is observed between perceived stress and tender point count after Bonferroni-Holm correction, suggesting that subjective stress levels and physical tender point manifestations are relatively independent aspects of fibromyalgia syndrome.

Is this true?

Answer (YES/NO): NO